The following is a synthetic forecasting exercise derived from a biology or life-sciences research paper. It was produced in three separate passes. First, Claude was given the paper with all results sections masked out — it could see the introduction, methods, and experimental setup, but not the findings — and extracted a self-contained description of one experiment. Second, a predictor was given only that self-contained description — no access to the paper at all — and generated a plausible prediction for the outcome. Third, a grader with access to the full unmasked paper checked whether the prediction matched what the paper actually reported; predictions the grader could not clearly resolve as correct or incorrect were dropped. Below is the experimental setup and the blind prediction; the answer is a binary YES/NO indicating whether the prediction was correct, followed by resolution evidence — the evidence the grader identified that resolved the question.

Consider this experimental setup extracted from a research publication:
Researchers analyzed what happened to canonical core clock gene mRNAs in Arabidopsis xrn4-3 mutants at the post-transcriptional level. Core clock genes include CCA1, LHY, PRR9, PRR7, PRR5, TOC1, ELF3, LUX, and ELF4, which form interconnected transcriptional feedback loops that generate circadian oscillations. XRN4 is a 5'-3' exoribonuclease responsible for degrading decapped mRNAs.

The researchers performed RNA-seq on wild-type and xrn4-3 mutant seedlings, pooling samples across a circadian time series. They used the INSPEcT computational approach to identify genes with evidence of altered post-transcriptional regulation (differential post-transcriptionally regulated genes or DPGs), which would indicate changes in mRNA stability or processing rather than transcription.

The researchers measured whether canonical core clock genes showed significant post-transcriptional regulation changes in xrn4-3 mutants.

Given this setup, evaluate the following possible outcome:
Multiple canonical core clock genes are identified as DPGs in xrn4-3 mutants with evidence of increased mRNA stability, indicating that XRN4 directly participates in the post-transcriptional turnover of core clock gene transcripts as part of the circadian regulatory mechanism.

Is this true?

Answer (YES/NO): NO